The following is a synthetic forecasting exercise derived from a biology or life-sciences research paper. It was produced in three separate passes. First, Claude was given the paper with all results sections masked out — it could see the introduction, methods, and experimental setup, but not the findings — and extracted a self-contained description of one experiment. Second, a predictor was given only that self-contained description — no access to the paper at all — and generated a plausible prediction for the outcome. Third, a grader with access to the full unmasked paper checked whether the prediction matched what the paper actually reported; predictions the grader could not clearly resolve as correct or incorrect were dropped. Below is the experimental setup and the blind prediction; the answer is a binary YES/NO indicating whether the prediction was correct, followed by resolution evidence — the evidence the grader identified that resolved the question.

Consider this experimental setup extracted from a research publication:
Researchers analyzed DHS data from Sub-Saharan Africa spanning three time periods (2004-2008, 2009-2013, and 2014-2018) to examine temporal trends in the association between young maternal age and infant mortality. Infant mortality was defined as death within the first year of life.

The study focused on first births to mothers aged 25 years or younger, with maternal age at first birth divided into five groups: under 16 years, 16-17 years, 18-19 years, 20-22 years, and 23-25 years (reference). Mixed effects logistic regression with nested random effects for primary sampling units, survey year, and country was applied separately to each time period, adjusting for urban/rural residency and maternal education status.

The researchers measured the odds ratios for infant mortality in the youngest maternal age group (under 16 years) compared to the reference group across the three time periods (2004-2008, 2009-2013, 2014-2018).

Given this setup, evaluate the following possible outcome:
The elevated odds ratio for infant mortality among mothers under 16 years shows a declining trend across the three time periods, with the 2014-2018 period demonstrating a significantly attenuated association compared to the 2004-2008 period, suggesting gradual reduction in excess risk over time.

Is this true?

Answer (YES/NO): NO